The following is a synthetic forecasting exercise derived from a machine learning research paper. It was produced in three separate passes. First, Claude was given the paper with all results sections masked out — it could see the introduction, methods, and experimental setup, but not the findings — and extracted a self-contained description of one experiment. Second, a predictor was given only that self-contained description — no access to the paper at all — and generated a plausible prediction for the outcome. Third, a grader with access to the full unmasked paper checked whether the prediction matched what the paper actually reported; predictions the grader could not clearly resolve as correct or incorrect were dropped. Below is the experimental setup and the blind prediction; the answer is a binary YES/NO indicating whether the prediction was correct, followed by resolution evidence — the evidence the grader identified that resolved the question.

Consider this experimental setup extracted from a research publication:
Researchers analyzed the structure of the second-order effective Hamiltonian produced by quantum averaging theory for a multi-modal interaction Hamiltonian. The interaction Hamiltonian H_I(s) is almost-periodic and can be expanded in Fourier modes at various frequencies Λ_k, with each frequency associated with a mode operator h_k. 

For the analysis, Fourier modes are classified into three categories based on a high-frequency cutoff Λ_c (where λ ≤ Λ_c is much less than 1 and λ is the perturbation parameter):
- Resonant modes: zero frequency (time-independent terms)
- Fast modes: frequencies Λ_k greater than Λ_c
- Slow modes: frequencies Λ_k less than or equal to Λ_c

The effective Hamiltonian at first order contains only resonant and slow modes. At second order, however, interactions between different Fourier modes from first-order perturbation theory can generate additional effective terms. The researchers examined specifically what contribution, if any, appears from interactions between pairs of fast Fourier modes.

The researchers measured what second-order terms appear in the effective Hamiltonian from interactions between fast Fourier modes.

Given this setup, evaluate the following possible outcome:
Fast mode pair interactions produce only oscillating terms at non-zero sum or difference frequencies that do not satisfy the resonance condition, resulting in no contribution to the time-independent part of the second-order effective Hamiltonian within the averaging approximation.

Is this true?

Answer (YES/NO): NO